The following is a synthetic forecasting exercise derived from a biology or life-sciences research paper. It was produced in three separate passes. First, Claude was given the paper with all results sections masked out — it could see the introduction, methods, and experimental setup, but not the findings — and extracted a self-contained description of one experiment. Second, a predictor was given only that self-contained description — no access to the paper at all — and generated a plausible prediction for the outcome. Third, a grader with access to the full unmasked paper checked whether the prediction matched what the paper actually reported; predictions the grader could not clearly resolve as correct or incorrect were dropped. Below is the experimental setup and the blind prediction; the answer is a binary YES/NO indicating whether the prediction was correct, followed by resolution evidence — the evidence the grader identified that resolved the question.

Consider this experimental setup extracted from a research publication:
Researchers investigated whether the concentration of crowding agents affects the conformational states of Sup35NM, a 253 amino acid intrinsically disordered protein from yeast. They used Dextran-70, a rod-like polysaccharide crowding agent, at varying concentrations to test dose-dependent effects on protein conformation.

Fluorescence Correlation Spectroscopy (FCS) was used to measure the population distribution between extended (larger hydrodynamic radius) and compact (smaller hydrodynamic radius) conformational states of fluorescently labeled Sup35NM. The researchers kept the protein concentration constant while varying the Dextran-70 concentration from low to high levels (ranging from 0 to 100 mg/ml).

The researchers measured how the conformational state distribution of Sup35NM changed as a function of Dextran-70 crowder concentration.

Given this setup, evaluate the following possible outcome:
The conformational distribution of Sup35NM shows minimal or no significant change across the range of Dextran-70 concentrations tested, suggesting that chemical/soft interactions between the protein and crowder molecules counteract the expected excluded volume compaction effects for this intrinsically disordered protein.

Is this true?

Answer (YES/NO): NO